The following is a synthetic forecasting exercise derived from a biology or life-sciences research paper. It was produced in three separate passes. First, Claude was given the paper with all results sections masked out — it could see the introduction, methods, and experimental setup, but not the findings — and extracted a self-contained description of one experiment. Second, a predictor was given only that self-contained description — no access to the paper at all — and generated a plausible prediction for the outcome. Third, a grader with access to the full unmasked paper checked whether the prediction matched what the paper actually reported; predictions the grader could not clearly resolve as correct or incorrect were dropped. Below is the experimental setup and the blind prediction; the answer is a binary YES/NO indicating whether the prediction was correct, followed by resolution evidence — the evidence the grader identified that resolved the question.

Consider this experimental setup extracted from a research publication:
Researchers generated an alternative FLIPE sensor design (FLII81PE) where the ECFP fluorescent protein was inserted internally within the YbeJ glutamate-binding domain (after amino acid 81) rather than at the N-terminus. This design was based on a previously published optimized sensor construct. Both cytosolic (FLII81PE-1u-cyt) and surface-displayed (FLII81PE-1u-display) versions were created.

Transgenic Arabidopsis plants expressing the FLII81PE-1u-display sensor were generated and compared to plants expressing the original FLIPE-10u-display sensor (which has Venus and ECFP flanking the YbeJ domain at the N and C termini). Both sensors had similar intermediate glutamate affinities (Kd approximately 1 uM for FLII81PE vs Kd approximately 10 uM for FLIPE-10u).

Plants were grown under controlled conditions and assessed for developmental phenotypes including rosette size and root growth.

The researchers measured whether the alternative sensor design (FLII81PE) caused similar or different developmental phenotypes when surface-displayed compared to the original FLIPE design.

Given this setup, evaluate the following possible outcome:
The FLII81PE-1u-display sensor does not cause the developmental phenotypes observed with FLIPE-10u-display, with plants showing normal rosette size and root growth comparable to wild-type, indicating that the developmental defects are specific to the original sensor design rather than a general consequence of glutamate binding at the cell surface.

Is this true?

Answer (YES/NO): NO